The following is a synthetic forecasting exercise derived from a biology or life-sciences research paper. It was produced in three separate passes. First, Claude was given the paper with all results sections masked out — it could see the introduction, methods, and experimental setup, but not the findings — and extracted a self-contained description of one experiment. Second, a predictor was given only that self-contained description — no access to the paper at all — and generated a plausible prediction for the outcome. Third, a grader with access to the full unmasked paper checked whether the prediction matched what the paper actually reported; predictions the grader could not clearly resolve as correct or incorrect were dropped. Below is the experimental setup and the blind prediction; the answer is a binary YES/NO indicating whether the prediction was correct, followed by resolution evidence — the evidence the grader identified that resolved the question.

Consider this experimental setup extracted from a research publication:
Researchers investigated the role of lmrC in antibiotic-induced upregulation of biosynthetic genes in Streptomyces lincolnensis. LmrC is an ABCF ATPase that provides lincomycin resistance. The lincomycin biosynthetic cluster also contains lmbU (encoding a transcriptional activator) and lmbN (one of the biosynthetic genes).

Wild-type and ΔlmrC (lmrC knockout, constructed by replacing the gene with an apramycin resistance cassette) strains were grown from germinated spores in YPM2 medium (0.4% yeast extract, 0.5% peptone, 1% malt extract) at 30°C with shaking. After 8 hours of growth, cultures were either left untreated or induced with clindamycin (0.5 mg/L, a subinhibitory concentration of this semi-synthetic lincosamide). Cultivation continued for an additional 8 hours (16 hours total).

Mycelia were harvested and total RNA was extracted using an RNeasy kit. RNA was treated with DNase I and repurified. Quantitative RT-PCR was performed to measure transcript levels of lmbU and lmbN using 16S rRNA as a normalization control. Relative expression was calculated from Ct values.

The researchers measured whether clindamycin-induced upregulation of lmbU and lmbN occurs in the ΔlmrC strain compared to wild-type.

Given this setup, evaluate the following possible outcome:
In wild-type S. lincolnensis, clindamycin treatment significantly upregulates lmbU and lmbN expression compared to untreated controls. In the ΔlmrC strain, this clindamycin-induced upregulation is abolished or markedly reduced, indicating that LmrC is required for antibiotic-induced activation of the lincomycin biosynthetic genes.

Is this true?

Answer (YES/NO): YES